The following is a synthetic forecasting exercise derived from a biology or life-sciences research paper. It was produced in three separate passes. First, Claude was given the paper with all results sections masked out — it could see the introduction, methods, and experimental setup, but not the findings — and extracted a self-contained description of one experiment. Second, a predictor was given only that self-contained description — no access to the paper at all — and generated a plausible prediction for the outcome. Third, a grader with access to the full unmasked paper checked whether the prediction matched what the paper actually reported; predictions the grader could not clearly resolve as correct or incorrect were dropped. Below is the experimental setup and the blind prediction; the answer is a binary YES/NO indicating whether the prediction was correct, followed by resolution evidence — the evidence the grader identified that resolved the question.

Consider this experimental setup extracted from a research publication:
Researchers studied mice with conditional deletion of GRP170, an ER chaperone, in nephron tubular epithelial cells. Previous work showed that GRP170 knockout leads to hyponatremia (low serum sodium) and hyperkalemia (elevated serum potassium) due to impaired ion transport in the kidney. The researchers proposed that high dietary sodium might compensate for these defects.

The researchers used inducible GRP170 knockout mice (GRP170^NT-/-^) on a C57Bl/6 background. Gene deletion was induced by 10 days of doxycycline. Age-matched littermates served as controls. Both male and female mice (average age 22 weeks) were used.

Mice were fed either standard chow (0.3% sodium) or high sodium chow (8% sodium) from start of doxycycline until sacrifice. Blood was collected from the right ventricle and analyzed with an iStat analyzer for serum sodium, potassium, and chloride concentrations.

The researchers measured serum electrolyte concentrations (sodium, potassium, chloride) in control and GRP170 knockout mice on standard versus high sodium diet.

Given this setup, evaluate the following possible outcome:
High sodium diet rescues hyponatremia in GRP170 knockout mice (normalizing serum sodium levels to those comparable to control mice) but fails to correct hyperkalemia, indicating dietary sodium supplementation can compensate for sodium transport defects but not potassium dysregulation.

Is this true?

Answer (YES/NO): NO